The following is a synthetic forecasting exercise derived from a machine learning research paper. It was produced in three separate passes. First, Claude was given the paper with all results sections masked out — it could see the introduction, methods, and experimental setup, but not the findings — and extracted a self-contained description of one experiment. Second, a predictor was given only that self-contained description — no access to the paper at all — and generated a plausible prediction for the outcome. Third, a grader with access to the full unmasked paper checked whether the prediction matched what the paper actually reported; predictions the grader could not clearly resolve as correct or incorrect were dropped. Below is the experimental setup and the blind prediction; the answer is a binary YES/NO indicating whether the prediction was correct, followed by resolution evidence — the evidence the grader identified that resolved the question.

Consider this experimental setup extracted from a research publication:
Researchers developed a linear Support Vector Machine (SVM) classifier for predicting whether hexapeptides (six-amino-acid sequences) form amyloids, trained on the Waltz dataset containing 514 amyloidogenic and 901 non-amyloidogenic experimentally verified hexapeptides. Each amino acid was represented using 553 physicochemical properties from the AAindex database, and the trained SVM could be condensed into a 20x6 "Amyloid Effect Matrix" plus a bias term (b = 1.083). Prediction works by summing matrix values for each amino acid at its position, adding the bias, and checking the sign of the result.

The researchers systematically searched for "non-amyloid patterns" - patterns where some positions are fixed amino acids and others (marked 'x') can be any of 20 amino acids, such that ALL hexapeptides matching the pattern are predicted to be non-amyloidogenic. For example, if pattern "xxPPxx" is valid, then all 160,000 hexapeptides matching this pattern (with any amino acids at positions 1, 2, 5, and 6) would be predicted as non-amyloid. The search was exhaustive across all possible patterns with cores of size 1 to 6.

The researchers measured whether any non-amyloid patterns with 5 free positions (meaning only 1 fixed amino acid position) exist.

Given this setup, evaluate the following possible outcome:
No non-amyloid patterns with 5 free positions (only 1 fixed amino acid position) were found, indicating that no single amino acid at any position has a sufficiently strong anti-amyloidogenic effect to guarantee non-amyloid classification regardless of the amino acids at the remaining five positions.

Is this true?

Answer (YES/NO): YES